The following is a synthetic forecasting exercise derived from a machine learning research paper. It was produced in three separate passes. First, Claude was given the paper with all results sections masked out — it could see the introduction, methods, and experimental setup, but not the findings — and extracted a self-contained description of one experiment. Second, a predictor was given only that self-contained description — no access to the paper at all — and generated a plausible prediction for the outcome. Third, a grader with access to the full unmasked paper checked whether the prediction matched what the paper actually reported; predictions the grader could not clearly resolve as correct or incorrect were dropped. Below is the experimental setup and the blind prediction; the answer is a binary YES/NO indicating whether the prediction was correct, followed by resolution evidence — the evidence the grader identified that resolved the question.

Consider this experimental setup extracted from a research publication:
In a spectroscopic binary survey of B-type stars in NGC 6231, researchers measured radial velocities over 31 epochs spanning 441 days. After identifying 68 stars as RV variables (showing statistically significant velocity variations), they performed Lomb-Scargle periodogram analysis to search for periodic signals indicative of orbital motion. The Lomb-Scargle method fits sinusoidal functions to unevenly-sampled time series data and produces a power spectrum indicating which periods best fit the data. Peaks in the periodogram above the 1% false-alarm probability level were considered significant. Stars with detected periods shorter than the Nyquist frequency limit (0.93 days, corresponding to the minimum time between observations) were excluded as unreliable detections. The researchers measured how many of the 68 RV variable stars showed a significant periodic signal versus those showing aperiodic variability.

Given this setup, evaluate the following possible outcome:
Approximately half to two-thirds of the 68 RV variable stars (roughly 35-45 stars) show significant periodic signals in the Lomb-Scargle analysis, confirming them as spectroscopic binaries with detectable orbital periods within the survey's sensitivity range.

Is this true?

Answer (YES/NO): NO